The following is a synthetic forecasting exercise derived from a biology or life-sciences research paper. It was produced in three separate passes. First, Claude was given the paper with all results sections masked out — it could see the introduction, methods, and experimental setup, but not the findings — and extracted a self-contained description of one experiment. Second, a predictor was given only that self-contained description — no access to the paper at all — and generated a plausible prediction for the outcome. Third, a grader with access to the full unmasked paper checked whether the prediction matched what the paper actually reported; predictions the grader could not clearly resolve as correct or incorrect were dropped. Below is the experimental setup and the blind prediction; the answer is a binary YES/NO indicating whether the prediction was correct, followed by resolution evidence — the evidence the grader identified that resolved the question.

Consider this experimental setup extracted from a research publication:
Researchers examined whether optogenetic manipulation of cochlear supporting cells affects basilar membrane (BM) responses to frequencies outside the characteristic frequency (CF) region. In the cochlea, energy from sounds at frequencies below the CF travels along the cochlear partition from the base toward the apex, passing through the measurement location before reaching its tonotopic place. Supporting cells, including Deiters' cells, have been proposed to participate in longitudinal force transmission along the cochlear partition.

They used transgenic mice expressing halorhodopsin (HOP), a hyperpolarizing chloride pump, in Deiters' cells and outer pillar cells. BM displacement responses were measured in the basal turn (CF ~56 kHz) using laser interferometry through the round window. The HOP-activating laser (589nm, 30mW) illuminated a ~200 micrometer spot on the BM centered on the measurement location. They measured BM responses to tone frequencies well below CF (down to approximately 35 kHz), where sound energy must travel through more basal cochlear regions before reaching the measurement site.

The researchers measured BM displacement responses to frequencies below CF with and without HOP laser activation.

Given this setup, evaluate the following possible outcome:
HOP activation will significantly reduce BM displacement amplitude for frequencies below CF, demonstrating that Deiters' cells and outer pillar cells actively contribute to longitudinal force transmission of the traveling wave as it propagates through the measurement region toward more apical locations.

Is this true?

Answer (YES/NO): YES